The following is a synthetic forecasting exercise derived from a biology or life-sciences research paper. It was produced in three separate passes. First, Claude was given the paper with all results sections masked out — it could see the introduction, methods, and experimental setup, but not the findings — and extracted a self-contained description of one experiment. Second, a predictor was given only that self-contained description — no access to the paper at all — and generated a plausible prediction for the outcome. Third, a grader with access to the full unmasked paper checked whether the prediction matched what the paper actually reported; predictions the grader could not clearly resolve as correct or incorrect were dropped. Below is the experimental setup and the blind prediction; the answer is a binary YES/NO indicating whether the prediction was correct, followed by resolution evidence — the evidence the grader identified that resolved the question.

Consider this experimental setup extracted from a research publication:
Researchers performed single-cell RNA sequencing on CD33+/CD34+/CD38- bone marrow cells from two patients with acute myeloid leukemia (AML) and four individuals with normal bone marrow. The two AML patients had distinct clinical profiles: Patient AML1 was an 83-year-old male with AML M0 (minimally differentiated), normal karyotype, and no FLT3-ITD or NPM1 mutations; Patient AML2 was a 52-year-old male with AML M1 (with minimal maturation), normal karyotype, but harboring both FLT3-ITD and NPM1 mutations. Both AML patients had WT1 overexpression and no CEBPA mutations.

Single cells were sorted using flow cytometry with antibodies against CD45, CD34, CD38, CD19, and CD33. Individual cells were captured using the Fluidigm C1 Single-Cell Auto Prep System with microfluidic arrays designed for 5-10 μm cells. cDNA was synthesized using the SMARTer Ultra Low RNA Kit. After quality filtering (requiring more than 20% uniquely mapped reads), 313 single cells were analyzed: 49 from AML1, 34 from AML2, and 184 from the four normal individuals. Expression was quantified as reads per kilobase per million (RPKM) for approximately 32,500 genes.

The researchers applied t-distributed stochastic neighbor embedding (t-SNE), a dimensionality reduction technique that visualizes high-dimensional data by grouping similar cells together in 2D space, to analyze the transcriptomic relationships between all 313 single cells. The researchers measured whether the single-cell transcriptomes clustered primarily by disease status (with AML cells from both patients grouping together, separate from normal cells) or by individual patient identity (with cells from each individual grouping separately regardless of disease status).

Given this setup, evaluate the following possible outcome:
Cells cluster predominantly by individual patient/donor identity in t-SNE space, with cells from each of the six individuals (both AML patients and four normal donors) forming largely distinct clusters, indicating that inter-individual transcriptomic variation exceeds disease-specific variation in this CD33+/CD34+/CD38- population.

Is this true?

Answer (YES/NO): NO